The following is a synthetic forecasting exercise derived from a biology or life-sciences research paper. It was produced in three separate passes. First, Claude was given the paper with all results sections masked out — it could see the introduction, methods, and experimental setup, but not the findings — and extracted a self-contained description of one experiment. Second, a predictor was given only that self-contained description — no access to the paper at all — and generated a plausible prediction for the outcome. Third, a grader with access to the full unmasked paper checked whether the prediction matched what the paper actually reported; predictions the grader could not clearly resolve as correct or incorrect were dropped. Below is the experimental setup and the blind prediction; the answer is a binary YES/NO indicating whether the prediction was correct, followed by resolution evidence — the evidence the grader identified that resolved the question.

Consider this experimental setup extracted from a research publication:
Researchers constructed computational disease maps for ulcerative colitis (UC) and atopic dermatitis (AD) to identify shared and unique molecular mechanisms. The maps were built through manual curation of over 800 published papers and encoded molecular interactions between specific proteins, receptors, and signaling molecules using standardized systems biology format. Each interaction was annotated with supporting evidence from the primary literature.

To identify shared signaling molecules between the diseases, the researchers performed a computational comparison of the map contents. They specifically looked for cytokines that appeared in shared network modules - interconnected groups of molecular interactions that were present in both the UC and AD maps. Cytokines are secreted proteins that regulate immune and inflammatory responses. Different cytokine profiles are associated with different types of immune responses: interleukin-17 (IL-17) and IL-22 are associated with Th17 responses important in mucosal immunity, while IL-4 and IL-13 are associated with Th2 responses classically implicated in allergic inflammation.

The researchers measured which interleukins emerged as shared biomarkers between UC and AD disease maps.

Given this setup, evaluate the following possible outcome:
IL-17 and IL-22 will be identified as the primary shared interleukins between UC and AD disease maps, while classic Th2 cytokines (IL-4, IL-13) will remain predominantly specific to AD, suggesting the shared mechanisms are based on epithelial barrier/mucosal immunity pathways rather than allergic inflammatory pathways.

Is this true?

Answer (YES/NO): NO